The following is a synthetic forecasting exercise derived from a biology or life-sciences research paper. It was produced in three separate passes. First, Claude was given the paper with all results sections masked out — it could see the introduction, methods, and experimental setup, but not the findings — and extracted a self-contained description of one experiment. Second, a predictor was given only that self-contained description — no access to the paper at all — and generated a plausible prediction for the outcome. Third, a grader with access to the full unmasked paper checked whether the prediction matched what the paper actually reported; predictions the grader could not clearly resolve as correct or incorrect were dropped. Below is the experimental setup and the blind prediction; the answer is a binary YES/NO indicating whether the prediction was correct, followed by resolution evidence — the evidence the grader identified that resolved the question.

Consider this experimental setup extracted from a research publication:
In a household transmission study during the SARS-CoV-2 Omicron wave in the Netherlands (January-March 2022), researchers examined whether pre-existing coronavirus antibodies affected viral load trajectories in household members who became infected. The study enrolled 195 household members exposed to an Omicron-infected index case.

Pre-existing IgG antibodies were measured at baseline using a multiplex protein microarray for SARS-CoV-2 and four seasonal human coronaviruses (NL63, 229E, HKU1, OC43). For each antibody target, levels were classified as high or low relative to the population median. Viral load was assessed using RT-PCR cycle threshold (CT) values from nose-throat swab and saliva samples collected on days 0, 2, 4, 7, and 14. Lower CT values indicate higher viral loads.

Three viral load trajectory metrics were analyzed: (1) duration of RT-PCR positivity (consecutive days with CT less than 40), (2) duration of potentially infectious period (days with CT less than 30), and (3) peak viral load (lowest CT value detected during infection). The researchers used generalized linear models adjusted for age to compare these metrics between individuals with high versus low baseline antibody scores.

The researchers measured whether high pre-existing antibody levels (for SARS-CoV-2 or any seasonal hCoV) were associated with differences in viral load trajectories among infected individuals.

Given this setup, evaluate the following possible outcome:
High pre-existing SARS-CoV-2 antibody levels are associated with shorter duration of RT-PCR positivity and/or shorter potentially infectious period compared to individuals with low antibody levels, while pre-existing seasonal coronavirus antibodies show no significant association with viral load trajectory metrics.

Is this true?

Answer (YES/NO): NO